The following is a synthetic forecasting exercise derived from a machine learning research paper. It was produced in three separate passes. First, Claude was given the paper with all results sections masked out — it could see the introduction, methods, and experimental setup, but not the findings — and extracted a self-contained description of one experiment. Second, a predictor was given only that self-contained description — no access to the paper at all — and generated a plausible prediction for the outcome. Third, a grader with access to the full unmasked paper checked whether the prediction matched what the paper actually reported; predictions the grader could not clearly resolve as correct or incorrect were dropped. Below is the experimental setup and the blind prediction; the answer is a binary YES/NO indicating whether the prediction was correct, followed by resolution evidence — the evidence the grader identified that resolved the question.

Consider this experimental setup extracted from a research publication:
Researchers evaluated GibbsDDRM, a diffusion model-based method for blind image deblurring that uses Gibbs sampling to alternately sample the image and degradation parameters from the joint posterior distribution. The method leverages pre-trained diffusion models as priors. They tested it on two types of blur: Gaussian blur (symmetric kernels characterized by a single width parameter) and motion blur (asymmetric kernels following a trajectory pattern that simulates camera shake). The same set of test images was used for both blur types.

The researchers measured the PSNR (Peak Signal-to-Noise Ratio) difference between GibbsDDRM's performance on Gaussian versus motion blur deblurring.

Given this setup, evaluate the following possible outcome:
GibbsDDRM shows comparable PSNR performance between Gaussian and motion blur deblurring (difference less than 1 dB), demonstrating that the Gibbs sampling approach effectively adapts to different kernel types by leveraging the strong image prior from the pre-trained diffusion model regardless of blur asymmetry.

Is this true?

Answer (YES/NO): YES